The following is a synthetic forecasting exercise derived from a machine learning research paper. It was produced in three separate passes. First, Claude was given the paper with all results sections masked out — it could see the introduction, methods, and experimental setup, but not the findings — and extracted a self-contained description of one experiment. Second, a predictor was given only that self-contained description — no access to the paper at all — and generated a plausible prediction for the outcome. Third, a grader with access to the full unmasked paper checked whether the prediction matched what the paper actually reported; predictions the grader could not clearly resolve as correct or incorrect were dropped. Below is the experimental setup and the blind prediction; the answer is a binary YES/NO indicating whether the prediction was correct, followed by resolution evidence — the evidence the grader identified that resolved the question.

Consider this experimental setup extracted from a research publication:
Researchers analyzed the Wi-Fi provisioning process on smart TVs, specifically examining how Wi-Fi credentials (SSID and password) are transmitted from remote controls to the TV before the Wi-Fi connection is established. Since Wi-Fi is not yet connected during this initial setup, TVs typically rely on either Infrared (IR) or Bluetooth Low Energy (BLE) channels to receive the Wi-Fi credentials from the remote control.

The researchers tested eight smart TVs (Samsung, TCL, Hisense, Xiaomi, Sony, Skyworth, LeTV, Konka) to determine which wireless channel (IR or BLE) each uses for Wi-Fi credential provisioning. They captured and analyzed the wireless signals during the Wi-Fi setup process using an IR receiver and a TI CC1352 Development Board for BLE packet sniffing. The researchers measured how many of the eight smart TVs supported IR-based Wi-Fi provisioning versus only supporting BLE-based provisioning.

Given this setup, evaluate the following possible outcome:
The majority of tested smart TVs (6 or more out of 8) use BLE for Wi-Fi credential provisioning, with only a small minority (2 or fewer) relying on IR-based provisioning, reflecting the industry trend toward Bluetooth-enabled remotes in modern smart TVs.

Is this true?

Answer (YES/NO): NO